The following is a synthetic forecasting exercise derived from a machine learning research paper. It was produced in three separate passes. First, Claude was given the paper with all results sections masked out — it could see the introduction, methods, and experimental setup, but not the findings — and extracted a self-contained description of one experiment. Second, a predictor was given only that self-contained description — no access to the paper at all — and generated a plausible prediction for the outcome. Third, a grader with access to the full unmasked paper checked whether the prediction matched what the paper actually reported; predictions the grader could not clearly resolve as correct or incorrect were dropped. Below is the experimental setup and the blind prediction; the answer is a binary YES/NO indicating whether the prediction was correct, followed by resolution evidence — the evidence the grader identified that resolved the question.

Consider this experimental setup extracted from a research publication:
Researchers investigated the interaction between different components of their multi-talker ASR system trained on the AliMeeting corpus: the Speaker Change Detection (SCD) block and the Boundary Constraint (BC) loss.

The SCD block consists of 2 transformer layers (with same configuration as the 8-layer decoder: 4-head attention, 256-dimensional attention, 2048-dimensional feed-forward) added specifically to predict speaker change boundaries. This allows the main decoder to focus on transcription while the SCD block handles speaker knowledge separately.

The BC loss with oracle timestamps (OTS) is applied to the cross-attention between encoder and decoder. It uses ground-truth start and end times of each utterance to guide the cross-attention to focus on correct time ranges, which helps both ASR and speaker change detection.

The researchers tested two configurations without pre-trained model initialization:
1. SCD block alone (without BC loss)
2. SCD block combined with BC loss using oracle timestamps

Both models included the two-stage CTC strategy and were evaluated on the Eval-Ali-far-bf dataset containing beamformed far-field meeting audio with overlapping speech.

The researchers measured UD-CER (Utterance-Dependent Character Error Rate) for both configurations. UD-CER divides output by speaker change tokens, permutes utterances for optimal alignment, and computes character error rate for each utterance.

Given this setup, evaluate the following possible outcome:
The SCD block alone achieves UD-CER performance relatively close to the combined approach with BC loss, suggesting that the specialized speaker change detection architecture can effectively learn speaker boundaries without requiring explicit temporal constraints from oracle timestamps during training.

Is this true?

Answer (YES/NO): NO